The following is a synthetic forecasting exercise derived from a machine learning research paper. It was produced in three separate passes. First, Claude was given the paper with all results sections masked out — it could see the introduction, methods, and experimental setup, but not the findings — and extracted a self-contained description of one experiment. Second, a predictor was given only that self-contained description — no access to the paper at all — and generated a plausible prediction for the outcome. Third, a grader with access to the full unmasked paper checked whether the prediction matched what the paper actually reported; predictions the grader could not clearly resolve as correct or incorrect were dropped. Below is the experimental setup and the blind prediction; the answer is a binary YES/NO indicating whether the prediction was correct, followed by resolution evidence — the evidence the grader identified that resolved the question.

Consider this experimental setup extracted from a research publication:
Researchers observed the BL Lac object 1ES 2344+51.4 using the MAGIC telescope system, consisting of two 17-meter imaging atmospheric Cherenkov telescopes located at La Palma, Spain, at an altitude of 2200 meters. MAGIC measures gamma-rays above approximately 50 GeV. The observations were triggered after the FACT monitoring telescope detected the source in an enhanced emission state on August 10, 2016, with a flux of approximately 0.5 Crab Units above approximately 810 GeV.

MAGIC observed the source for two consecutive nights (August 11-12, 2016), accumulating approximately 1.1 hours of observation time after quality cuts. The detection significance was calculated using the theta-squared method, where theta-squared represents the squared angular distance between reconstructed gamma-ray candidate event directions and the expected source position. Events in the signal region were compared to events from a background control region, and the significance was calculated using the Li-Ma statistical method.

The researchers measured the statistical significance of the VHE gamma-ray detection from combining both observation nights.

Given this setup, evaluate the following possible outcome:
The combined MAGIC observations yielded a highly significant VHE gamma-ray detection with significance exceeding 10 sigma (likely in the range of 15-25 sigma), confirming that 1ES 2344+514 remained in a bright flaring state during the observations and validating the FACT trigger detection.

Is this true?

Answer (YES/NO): NO